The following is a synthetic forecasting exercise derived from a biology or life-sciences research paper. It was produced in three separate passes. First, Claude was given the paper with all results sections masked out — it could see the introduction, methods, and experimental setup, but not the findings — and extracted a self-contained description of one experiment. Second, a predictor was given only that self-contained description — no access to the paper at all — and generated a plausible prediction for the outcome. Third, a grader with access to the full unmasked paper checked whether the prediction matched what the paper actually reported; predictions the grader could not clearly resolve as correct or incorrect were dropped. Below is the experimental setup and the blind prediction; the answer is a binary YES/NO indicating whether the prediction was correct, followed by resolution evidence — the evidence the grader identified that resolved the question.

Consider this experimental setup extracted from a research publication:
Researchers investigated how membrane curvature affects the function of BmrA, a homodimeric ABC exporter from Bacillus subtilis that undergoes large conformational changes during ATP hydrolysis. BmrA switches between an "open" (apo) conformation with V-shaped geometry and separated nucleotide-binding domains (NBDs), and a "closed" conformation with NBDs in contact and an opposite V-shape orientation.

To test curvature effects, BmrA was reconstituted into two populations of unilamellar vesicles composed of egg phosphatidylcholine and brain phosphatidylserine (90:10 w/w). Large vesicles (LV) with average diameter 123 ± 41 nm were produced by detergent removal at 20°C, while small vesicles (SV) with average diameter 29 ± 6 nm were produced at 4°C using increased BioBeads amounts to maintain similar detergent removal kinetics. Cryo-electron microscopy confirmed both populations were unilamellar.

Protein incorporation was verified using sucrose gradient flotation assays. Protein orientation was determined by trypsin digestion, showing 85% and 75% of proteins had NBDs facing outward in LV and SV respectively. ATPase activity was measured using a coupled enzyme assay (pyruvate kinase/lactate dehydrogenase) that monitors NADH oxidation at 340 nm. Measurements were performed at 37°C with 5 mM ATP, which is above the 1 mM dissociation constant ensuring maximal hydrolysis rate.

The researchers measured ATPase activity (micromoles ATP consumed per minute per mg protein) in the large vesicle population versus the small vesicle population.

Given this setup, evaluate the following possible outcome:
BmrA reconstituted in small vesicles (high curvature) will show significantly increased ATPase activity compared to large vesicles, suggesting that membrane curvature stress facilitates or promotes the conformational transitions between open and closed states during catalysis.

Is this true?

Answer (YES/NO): NO